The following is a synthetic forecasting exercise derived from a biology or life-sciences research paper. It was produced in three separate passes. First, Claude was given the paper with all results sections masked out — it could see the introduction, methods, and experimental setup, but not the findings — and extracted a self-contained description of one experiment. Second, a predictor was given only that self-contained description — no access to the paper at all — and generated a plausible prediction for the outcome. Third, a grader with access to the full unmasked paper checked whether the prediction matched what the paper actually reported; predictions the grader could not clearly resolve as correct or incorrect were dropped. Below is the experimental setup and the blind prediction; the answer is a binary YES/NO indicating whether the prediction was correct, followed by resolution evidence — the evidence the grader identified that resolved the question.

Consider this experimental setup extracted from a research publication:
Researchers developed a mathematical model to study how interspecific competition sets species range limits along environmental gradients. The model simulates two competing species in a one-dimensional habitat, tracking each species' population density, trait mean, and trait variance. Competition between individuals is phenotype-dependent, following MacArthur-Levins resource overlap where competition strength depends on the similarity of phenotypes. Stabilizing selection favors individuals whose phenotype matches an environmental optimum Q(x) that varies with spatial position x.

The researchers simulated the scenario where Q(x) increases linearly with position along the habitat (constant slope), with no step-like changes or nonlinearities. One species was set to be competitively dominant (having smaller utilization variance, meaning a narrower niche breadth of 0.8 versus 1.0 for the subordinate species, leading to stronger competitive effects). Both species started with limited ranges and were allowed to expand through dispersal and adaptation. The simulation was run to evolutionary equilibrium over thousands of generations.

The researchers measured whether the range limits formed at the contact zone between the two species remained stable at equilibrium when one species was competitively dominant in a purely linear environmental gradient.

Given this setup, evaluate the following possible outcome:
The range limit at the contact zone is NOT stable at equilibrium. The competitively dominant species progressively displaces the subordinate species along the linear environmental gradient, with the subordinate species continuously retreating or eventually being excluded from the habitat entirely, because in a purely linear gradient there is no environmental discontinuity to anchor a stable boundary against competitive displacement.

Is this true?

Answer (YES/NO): YES